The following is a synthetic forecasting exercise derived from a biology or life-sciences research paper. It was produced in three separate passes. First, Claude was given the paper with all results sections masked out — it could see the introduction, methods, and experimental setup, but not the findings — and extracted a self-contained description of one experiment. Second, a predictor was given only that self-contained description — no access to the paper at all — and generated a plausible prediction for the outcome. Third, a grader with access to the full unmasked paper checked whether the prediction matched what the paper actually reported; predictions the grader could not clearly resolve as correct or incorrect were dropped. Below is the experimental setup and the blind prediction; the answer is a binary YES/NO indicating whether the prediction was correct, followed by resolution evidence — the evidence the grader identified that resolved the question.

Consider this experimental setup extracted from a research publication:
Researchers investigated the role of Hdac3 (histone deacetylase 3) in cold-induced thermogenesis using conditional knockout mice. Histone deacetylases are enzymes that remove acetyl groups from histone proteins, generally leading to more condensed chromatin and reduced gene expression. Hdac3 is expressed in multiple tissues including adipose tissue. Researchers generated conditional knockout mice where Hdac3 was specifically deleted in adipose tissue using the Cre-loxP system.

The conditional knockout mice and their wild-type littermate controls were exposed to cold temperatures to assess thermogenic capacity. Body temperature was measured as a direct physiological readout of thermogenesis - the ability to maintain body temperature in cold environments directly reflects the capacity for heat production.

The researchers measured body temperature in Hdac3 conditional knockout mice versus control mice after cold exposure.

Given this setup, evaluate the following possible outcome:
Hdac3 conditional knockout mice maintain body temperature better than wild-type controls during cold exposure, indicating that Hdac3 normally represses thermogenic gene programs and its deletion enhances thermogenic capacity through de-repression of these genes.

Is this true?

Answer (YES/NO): NO